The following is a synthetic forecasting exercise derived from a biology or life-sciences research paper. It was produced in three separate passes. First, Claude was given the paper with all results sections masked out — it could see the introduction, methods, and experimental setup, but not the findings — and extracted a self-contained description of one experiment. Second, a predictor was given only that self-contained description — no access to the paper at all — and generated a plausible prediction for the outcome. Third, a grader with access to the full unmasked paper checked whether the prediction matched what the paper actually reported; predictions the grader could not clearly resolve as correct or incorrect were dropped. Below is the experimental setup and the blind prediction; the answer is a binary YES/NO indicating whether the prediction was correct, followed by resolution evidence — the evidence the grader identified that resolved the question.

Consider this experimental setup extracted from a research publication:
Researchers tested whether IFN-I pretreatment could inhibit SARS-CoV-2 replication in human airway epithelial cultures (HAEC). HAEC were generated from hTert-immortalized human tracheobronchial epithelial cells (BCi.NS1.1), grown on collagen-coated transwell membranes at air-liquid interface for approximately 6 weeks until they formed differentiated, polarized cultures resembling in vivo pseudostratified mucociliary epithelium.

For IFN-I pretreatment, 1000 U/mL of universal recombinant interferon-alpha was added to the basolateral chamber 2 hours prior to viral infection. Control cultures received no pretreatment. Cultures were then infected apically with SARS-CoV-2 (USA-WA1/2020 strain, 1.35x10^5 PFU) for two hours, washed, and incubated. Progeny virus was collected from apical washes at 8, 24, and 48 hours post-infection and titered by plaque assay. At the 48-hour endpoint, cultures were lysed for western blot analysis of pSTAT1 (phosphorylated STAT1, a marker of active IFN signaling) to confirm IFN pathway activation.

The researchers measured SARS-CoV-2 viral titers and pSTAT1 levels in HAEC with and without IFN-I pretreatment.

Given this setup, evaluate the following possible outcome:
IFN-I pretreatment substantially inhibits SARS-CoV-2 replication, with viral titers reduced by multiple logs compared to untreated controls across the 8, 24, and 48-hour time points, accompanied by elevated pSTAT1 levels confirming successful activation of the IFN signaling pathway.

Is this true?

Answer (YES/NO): YES